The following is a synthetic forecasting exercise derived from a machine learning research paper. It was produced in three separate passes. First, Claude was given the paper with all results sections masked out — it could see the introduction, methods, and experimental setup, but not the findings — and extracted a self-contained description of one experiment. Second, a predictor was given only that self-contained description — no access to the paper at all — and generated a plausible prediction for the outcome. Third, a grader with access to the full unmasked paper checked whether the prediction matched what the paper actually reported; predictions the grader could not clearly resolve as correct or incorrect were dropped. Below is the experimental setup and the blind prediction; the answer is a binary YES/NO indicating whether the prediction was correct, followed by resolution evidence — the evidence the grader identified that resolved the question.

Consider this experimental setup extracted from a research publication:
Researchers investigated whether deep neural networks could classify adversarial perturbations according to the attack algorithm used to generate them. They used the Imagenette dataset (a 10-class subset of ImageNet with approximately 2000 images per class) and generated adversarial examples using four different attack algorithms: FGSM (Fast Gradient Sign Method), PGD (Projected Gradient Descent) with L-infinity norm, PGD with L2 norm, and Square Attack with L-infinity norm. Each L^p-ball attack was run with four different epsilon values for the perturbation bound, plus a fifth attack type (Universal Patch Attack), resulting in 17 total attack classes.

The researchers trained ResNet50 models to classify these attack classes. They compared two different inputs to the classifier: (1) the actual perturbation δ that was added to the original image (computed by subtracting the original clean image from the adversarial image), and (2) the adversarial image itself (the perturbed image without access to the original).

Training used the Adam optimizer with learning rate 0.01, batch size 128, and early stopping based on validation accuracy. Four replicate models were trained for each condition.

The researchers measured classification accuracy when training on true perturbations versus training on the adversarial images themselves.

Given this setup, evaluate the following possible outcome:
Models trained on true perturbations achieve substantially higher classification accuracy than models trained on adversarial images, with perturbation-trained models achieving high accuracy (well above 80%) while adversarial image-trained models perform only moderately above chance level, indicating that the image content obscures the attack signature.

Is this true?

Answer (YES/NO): NO